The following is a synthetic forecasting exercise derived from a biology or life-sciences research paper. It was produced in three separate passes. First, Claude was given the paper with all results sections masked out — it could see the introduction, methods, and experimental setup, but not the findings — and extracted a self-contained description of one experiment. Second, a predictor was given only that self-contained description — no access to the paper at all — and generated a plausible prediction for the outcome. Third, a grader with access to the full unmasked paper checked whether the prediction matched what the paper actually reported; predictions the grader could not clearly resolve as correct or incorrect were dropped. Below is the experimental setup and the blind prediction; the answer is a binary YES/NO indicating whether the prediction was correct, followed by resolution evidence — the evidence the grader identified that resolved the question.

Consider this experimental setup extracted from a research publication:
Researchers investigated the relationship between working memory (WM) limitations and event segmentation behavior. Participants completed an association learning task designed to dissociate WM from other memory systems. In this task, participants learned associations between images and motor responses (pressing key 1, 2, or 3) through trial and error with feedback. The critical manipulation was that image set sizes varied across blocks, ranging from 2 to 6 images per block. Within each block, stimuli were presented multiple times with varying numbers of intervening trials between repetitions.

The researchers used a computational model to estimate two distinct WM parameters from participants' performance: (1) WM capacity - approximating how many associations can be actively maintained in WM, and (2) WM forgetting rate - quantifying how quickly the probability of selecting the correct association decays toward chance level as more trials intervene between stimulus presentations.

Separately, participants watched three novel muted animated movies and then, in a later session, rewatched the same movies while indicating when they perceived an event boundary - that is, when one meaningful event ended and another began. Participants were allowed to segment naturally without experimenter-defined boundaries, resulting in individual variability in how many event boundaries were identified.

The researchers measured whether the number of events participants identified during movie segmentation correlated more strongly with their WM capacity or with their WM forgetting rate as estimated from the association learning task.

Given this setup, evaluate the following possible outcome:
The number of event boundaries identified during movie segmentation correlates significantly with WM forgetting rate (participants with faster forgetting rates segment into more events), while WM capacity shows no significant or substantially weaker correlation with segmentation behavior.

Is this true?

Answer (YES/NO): NO